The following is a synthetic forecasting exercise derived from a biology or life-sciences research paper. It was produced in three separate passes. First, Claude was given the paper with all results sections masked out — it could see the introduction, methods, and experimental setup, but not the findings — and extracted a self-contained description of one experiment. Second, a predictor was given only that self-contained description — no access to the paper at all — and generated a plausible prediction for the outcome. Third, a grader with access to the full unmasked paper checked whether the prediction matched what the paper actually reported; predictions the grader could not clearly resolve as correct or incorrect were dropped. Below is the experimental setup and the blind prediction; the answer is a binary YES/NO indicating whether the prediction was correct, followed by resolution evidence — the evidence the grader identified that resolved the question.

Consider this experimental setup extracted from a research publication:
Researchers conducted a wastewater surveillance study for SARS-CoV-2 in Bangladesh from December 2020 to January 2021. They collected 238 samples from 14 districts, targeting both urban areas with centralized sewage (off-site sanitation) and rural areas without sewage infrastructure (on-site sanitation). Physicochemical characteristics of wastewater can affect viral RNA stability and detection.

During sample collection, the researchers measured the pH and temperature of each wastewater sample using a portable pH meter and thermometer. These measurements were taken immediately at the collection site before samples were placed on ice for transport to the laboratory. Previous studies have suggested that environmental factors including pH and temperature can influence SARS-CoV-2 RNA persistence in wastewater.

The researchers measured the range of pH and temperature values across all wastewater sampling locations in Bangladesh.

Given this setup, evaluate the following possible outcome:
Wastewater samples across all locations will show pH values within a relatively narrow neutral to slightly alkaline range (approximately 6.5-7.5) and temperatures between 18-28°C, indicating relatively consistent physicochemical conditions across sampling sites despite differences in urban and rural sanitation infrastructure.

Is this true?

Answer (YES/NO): NO